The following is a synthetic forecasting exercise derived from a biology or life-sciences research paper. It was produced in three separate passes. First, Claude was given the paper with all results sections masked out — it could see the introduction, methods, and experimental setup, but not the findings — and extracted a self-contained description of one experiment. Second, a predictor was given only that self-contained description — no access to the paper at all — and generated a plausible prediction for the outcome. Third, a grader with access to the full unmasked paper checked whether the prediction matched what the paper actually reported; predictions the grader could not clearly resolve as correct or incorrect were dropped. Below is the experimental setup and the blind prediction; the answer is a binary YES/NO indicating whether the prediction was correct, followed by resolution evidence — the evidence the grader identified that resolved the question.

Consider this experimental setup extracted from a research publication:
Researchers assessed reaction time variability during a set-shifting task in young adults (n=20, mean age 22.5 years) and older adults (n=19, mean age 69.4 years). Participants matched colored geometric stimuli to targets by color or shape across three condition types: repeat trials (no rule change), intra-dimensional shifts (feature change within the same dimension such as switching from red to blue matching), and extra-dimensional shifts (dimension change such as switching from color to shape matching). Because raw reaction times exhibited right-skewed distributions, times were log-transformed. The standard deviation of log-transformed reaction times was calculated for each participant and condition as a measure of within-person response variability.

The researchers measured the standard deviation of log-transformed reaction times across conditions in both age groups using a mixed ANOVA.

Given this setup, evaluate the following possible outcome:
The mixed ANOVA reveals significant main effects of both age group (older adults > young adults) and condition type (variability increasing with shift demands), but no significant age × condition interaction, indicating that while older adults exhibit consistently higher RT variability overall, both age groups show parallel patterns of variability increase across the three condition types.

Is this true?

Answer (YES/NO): YES